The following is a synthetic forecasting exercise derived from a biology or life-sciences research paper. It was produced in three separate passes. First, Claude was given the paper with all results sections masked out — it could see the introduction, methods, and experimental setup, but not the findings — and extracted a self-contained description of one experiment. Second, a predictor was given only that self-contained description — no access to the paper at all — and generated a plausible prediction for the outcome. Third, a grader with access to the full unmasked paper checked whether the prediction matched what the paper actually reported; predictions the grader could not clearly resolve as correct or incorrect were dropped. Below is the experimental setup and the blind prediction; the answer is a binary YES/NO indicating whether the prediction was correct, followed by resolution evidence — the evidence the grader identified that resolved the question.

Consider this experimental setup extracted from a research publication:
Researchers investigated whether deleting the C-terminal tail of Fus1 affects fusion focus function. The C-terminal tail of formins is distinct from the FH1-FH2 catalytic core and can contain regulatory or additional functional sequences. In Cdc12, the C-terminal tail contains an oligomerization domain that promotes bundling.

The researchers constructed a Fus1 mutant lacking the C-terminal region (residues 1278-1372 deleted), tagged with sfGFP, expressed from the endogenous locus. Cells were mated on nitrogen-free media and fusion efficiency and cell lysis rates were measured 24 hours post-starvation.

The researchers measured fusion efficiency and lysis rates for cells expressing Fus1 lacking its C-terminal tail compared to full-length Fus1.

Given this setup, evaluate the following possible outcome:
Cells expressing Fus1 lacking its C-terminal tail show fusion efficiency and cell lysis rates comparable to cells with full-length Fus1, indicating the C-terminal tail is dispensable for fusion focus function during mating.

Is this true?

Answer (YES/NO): NO